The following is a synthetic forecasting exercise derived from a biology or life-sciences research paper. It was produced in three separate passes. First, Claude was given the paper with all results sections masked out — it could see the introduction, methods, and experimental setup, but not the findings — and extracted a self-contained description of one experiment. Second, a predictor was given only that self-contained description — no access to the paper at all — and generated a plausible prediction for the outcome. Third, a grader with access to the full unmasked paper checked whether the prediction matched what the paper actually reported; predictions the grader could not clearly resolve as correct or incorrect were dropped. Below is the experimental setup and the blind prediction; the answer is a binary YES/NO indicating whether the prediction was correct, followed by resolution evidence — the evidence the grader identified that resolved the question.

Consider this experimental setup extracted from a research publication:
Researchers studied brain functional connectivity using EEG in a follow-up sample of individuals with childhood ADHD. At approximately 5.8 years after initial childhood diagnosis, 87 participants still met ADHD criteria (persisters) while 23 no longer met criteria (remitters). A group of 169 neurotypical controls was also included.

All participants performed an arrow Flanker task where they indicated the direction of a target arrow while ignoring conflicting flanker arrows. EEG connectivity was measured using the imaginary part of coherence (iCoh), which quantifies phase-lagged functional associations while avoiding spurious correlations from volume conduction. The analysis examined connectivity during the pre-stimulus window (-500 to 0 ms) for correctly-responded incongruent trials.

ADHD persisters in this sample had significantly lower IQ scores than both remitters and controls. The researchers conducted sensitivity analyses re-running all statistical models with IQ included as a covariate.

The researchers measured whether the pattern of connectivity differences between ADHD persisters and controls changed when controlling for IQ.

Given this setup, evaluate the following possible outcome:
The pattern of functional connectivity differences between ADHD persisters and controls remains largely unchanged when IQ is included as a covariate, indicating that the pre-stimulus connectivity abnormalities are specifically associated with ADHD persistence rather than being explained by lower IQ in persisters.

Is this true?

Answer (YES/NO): YES